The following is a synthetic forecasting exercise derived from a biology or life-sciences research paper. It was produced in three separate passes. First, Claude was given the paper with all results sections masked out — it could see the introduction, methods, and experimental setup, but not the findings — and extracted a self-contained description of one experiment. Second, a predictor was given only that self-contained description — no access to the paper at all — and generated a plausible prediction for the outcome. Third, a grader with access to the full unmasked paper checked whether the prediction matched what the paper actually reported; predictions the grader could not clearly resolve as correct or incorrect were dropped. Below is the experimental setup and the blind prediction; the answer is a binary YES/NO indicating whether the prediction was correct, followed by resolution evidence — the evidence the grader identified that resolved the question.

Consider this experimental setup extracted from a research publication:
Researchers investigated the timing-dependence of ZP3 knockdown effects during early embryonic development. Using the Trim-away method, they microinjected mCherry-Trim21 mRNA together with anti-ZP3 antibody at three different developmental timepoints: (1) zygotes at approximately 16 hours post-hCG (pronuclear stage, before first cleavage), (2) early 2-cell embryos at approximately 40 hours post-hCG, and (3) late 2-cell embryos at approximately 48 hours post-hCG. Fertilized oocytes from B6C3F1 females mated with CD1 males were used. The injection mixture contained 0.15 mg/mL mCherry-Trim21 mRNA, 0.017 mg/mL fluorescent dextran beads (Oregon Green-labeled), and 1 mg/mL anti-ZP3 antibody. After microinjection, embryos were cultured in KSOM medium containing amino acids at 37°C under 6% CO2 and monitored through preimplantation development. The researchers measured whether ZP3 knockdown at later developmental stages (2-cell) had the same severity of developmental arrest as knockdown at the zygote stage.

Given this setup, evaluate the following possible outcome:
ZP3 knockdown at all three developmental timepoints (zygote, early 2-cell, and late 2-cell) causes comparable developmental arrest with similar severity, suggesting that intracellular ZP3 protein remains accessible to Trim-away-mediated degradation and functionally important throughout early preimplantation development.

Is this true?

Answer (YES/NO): NO